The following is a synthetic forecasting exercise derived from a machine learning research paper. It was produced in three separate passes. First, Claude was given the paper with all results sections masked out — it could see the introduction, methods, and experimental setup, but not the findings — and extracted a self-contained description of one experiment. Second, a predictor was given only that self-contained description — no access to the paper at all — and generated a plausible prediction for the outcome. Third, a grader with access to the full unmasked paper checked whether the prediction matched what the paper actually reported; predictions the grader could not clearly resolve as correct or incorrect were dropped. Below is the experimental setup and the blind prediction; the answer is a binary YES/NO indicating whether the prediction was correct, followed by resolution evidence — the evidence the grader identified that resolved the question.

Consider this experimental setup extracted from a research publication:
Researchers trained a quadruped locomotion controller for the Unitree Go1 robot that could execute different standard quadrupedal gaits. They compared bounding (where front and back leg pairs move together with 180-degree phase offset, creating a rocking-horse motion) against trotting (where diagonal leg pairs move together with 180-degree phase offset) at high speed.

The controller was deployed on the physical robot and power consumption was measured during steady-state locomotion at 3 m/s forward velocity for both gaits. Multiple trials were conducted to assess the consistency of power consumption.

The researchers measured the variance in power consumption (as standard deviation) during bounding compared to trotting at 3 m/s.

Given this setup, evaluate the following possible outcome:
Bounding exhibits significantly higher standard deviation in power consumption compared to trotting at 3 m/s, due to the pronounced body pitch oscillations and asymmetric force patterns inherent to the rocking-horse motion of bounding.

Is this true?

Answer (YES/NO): YES